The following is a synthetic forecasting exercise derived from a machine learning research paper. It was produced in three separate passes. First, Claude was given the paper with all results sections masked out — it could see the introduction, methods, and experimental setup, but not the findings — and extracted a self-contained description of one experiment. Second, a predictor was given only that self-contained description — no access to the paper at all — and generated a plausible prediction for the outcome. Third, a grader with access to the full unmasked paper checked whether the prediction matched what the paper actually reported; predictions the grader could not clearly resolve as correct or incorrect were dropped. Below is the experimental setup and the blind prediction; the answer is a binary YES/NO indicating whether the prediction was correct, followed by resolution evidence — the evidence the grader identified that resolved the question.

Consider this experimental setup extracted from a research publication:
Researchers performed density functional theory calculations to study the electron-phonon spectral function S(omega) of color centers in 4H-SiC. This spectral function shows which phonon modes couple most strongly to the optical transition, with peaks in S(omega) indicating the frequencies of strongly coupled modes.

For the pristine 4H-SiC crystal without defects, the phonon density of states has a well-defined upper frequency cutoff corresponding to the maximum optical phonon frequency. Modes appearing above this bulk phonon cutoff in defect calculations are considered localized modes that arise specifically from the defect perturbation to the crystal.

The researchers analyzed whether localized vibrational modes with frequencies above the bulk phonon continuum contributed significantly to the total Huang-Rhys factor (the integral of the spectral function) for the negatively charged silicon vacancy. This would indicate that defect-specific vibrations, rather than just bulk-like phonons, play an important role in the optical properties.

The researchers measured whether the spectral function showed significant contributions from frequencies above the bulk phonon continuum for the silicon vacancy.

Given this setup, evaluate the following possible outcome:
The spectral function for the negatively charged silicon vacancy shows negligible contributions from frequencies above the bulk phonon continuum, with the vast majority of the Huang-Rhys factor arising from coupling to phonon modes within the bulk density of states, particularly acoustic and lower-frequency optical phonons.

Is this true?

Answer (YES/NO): YES